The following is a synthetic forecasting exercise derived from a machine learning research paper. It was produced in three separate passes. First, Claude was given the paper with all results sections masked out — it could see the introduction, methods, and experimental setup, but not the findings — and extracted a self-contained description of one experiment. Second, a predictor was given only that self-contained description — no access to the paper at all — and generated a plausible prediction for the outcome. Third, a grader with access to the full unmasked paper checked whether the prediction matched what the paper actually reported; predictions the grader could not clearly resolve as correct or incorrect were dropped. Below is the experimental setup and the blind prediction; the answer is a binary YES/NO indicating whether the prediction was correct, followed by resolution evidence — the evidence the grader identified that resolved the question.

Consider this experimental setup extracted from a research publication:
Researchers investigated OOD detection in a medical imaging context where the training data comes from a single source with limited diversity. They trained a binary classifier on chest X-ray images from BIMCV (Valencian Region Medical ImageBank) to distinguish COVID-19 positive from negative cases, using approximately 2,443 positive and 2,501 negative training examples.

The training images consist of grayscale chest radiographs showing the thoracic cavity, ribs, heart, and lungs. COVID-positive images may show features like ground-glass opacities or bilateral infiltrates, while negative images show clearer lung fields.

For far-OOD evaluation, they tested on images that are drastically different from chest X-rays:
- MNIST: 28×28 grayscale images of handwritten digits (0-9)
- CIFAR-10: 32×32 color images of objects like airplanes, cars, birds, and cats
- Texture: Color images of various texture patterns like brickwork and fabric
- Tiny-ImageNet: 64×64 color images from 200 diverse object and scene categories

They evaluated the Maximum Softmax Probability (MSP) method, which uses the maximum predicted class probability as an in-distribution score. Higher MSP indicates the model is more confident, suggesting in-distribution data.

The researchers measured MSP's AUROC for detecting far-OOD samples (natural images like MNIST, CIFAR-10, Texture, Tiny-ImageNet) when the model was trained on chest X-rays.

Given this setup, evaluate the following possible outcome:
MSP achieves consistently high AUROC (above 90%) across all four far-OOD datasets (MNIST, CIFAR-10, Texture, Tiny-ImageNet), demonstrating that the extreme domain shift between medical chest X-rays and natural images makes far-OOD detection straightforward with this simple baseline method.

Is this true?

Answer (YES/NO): NO